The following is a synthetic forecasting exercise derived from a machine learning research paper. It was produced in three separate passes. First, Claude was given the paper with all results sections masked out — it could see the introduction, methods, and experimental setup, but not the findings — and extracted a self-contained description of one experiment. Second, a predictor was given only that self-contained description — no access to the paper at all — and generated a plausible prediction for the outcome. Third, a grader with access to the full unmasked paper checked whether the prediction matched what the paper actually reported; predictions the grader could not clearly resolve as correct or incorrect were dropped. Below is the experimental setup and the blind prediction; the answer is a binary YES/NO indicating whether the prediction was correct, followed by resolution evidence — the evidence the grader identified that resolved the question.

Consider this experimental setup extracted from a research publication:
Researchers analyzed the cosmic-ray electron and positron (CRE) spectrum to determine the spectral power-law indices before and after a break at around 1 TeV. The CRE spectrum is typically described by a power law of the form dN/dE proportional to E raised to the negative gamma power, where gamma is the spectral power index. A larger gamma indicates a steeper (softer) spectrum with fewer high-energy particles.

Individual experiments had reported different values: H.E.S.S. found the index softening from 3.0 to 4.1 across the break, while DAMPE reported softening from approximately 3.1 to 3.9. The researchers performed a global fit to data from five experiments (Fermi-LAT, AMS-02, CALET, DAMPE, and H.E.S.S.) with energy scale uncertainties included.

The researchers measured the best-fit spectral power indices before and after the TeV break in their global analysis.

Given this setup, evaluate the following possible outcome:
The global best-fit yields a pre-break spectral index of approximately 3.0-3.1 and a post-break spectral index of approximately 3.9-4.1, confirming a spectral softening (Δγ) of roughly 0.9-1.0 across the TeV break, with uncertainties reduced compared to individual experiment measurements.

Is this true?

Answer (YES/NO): NO